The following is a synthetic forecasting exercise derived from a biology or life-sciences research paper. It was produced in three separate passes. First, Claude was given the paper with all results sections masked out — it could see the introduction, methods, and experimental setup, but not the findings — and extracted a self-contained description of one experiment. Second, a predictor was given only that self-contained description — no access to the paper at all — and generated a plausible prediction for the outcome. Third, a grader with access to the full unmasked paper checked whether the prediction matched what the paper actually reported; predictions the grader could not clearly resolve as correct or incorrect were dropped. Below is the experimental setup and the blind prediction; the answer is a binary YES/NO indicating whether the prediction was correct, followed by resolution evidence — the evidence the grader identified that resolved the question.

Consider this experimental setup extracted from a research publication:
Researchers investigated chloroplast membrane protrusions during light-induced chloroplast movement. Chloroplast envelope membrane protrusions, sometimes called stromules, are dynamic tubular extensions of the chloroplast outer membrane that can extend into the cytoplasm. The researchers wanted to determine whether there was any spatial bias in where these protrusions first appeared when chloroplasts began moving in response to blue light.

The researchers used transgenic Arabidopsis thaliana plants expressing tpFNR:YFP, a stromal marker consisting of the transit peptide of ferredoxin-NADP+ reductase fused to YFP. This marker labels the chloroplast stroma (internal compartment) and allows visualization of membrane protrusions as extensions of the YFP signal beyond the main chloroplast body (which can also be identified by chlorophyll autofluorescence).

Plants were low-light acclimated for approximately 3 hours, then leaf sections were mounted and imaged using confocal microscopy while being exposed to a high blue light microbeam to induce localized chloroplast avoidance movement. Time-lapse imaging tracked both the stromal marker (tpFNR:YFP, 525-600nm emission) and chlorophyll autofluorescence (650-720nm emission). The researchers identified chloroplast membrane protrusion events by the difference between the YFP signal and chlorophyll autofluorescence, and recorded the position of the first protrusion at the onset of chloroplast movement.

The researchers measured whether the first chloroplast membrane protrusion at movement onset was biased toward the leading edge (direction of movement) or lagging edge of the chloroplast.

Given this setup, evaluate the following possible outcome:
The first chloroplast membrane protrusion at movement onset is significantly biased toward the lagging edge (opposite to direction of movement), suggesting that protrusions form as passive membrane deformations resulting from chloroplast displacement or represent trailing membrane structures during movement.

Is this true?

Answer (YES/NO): NO